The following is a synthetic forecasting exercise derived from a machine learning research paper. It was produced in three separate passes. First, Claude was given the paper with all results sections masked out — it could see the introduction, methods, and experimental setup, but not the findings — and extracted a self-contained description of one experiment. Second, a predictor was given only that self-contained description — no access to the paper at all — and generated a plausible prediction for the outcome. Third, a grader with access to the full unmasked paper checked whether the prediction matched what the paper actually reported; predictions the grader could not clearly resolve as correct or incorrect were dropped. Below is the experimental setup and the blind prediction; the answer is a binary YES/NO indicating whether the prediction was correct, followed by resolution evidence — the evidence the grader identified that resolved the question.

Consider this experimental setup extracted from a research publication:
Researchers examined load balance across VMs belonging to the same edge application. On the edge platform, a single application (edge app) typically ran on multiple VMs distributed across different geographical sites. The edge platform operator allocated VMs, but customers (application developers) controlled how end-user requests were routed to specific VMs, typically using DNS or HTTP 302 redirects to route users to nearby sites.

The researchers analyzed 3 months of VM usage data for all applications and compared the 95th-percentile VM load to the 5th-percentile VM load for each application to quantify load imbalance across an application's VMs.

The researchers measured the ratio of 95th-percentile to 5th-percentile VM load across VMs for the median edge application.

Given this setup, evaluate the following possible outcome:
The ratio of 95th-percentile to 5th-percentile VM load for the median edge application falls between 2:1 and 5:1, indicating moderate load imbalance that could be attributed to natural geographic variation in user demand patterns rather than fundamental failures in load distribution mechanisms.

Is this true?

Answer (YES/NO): YES